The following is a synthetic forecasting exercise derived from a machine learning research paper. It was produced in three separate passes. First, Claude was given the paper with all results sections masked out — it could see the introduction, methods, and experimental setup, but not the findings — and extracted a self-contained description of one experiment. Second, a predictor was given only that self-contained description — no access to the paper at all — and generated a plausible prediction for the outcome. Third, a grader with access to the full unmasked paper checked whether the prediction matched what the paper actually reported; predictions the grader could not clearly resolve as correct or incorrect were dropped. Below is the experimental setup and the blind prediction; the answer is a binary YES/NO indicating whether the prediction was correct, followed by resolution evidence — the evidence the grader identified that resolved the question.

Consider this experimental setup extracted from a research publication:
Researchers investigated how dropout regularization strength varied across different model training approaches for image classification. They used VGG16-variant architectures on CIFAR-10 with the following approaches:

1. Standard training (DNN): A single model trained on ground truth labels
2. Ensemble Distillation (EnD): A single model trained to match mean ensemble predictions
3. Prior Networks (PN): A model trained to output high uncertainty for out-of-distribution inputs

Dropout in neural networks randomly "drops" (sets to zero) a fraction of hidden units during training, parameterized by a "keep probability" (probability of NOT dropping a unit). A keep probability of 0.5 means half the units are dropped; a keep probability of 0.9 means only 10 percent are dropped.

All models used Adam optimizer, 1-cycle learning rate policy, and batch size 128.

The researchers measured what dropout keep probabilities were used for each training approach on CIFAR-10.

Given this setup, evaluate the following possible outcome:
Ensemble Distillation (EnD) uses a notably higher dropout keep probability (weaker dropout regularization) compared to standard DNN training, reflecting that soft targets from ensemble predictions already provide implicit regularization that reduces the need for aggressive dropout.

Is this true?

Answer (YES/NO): YES